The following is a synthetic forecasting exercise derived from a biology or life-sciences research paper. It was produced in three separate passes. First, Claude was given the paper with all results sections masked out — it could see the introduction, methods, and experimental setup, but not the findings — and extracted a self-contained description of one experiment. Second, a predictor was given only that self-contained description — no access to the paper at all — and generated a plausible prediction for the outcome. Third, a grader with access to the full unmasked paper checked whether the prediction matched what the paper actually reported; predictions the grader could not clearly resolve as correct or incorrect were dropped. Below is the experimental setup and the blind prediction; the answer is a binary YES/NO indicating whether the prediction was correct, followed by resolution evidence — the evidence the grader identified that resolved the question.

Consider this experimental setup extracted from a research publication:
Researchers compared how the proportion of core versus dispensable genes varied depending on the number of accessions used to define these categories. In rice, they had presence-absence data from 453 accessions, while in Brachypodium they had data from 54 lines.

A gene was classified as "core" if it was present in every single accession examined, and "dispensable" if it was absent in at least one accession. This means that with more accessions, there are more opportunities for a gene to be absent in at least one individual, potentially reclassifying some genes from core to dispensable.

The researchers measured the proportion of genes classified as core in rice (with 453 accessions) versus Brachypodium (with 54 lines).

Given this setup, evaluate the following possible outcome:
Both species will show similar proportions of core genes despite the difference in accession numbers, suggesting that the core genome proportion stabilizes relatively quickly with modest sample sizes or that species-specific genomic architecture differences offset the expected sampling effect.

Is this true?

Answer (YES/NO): NO